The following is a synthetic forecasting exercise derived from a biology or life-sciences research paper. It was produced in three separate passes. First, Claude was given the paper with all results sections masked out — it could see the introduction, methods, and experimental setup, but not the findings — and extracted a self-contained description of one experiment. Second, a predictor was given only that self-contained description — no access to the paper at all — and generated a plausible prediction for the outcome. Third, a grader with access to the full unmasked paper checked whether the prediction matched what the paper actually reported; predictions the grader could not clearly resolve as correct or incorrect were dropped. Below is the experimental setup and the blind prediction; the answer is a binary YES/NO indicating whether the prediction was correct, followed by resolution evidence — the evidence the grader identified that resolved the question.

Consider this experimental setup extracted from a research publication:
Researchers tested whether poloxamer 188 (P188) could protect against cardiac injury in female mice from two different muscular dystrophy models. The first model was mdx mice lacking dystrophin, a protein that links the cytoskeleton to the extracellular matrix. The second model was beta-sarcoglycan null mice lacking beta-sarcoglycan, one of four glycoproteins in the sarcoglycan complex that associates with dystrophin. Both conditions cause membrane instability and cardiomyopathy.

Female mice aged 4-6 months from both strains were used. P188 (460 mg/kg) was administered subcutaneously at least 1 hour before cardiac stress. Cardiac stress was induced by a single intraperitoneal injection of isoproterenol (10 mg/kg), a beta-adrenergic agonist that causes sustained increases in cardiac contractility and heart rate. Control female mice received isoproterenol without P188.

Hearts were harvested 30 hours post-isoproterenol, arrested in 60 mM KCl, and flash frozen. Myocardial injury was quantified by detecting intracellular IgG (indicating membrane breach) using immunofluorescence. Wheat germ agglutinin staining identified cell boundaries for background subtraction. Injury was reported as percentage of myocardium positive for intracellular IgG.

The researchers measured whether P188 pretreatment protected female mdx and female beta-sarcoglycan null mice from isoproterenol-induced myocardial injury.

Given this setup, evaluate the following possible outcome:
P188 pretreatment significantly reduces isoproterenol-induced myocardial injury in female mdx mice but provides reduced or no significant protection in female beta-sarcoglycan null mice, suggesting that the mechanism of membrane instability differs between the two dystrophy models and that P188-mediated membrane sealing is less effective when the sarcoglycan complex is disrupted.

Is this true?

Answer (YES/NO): NO